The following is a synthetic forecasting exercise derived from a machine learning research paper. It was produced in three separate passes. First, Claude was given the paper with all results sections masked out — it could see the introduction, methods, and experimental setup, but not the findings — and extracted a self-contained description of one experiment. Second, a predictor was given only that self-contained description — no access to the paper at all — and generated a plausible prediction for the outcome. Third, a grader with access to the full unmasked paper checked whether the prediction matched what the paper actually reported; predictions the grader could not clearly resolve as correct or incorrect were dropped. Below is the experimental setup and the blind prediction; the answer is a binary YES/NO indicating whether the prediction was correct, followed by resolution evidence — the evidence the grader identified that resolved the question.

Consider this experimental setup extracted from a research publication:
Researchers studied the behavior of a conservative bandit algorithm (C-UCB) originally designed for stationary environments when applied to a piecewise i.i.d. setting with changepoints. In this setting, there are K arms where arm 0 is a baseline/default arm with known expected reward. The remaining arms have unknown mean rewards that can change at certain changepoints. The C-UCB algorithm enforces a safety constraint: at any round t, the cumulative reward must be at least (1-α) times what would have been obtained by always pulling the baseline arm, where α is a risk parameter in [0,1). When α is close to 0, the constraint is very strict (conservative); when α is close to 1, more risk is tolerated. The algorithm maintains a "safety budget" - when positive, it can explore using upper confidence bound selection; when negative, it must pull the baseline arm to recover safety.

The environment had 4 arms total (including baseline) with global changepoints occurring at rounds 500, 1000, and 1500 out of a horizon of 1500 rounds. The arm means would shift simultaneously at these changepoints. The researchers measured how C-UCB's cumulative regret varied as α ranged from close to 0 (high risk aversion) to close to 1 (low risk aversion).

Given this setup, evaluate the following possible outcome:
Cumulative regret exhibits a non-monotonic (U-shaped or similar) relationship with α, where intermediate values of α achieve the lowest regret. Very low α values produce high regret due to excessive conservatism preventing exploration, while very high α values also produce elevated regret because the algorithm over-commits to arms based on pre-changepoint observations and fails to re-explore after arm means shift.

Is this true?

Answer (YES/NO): NO